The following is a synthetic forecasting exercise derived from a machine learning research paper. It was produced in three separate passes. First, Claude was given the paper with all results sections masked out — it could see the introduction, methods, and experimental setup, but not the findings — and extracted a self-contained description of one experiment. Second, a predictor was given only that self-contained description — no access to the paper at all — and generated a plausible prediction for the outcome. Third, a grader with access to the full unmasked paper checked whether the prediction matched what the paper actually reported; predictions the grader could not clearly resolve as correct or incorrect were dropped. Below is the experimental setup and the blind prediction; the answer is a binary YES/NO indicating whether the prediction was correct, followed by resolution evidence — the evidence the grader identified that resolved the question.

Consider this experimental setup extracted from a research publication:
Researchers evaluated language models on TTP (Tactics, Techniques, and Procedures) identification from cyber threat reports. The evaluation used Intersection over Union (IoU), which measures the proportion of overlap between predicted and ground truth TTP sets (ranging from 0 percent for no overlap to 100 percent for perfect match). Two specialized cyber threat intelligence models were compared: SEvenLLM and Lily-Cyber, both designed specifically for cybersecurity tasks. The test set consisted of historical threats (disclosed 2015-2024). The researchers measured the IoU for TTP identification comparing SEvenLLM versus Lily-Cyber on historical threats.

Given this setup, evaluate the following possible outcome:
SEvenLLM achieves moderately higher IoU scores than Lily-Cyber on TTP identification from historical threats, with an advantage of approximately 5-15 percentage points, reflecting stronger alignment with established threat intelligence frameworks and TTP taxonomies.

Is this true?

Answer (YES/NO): NO